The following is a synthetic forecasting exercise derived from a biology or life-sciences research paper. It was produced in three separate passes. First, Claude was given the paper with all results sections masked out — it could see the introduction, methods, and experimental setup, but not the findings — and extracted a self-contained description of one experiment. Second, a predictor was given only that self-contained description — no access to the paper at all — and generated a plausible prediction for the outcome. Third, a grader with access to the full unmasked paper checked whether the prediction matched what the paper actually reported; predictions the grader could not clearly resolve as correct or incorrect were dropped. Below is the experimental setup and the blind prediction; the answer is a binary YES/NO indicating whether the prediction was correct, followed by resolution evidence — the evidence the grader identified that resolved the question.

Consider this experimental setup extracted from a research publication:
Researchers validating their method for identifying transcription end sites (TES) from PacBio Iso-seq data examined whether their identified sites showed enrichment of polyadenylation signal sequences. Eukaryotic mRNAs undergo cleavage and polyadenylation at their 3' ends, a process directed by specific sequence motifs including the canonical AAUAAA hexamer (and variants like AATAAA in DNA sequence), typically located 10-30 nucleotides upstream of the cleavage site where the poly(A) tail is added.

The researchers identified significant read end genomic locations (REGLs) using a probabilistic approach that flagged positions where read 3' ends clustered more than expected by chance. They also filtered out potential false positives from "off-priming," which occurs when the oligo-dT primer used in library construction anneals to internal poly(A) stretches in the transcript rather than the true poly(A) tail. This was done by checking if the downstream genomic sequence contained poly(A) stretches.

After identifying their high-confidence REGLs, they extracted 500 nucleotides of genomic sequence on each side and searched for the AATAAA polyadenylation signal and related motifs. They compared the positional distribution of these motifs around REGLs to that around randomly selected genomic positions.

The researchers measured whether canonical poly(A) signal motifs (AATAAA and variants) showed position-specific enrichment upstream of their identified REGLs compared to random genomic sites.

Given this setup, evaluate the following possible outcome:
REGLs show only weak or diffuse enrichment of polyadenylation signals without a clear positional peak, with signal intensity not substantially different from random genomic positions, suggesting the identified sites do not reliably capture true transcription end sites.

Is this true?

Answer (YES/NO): NO